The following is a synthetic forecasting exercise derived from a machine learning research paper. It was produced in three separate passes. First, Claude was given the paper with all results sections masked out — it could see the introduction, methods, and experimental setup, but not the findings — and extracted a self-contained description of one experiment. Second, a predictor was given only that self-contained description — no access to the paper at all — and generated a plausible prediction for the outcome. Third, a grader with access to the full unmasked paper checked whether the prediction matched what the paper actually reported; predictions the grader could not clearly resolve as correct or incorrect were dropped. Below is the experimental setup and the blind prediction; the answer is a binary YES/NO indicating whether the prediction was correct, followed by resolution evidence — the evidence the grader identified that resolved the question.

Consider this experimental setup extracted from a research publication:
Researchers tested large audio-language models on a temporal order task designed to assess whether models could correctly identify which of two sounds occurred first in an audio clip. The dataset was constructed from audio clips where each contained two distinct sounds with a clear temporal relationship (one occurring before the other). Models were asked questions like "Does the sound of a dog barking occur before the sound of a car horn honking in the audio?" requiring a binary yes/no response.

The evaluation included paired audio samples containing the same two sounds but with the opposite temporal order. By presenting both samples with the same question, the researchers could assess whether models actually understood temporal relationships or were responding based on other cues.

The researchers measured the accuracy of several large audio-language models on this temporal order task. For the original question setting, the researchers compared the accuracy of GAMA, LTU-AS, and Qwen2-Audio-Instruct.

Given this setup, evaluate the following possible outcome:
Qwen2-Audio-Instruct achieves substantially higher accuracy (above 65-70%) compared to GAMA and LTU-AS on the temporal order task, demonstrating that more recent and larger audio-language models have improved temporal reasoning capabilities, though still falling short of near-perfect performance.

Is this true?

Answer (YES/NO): NO